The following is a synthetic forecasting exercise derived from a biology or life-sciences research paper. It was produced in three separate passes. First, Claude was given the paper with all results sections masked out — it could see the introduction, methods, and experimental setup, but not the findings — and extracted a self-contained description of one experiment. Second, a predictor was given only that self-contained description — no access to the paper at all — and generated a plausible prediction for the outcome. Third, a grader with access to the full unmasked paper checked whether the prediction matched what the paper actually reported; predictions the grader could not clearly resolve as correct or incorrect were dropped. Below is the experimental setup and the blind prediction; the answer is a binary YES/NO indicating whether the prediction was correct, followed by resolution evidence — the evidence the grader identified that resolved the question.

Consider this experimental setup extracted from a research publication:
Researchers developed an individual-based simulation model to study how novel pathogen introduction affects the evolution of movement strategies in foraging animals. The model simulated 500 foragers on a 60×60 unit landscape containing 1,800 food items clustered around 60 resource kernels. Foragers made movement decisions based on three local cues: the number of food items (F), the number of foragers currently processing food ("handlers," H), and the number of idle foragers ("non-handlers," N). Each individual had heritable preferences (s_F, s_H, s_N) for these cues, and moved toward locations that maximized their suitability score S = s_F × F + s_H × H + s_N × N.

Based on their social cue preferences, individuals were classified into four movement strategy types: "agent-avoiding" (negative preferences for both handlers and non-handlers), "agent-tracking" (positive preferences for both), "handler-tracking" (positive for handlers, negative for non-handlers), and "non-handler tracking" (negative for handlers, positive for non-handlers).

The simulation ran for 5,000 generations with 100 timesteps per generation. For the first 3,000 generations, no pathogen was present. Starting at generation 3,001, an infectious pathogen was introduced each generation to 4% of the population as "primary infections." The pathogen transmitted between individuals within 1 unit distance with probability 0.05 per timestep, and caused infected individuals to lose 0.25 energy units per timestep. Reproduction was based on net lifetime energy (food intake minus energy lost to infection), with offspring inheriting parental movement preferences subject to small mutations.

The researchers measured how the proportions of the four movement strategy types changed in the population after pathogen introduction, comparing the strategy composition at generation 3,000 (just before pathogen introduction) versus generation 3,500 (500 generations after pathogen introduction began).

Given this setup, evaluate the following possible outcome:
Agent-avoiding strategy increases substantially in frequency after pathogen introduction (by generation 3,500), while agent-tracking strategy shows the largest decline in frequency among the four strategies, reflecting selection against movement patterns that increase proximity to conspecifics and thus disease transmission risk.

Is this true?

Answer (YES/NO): YES